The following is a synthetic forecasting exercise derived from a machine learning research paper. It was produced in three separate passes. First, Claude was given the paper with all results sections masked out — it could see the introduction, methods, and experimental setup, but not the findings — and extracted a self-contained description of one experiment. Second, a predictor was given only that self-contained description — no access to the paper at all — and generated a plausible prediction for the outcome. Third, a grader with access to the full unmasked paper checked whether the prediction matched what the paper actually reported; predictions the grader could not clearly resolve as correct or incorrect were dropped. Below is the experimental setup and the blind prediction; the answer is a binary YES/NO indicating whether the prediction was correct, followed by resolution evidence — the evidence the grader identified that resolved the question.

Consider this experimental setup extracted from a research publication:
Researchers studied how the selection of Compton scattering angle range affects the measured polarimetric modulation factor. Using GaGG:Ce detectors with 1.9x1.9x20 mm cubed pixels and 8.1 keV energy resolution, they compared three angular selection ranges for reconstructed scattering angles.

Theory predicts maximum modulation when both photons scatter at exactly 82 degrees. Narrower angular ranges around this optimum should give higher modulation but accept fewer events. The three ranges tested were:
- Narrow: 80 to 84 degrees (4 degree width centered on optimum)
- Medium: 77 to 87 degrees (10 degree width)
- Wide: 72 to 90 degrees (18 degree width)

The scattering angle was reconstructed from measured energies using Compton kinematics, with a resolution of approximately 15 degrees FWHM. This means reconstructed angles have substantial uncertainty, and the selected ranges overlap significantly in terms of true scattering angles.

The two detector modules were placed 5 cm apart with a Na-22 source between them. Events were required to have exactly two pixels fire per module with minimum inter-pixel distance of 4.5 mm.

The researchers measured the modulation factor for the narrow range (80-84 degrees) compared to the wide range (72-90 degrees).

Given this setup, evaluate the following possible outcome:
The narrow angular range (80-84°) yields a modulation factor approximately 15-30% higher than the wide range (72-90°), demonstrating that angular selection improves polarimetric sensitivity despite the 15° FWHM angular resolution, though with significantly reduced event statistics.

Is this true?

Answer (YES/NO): NO